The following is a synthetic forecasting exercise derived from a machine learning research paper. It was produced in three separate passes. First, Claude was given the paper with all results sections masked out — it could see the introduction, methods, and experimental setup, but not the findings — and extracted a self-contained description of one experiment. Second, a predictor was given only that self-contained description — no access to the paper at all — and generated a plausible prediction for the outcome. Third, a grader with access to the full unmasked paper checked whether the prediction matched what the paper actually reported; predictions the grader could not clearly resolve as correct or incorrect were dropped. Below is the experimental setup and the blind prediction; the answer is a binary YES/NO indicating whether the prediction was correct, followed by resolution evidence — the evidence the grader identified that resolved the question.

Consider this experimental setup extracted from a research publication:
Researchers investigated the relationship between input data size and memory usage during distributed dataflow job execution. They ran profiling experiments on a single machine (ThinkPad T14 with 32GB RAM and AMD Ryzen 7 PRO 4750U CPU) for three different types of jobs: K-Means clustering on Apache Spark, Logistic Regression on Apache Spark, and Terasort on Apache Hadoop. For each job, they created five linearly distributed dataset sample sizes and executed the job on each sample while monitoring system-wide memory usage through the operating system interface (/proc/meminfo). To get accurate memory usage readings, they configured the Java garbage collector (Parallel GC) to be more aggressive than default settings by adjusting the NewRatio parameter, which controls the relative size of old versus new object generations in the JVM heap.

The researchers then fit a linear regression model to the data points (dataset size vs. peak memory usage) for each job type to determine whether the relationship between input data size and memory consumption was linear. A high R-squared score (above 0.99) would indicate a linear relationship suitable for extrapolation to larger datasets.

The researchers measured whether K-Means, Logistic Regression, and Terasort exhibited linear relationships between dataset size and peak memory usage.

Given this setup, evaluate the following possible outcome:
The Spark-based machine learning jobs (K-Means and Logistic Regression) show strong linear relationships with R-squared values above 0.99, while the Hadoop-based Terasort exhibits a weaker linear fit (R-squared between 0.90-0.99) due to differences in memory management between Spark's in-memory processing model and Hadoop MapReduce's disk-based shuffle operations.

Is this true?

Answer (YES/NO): NO